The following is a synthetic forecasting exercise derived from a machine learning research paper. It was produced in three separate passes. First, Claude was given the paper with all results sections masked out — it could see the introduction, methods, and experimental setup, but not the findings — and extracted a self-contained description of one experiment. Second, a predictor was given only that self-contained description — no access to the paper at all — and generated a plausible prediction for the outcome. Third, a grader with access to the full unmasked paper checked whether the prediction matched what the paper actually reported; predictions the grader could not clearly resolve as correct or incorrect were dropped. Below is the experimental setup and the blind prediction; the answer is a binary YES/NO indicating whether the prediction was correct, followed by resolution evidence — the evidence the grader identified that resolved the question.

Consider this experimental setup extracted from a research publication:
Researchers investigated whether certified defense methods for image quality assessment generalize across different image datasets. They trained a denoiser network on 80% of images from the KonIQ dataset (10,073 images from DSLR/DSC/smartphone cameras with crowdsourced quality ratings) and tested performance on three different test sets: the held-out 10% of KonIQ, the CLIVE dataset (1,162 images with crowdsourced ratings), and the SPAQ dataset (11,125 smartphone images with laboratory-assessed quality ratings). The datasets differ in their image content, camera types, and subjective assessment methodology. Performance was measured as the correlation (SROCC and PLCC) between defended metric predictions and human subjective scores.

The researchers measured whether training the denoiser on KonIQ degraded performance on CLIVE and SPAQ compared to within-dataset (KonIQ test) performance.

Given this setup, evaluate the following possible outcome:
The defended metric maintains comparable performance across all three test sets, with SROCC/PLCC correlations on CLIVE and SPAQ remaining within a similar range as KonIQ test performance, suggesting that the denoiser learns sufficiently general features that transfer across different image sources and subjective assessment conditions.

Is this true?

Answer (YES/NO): NO